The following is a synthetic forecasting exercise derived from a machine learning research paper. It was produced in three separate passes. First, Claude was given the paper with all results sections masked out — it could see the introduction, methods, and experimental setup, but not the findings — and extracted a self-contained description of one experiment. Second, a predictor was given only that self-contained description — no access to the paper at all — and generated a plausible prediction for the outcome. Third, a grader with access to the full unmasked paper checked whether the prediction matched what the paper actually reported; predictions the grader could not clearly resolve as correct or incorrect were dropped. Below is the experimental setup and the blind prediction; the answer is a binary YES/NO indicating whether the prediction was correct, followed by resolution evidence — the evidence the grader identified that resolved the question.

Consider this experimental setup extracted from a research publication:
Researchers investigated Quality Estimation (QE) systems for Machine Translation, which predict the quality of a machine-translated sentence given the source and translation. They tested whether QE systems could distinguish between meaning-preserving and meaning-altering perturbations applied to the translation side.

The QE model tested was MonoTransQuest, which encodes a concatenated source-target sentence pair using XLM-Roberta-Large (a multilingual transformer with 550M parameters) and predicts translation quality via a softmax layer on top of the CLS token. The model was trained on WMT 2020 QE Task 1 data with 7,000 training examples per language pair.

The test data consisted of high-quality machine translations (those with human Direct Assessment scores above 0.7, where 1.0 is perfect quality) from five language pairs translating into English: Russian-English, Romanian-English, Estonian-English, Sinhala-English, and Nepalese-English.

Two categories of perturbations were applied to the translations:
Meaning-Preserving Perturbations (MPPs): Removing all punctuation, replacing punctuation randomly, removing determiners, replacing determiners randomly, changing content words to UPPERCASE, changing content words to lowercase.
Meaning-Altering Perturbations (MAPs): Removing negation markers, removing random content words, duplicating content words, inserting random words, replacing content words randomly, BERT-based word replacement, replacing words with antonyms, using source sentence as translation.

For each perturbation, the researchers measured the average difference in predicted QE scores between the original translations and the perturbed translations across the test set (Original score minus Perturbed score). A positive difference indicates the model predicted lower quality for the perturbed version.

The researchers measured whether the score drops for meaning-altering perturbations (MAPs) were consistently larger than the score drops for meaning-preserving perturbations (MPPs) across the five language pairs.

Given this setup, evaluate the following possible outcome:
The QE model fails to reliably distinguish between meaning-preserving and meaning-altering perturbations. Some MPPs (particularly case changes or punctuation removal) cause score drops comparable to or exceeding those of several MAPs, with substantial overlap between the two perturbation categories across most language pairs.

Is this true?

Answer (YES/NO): NO